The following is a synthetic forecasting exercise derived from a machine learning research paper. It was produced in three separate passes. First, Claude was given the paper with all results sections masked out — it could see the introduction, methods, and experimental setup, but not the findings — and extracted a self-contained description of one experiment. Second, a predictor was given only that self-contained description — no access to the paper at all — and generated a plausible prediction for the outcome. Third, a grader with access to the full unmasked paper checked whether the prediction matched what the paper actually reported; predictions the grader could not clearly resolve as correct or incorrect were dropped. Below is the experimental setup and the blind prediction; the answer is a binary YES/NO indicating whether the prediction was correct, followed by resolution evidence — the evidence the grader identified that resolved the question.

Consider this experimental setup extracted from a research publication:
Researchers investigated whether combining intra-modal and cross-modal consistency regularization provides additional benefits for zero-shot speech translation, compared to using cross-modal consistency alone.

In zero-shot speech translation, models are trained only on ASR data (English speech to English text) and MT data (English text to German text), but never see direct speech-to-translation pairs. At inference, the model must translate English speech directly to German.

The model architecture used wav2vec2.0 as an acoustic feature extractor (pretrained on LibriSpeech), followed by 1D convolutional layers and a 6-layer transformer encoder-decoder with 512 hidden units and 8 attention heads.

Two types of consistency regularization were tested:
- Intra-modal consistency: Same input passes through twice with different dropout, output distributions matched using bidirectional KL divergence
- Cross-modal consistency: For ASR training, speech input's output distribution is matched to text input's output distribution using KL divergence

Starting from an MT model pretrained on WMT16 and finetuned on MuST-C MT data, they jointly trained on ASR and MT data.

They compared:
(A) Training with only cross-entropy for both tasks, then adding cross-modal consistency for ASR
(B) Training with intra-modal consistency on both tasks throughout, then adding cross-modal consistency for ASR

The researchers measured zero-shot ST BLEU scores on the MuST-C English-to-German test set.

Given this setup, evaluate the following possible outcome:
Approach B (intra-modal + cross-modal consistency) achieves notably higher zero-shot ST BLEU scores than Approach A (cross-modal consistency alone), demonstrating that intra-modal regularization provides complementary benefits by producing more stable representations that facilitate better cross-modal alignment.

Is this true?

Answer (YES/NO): NO